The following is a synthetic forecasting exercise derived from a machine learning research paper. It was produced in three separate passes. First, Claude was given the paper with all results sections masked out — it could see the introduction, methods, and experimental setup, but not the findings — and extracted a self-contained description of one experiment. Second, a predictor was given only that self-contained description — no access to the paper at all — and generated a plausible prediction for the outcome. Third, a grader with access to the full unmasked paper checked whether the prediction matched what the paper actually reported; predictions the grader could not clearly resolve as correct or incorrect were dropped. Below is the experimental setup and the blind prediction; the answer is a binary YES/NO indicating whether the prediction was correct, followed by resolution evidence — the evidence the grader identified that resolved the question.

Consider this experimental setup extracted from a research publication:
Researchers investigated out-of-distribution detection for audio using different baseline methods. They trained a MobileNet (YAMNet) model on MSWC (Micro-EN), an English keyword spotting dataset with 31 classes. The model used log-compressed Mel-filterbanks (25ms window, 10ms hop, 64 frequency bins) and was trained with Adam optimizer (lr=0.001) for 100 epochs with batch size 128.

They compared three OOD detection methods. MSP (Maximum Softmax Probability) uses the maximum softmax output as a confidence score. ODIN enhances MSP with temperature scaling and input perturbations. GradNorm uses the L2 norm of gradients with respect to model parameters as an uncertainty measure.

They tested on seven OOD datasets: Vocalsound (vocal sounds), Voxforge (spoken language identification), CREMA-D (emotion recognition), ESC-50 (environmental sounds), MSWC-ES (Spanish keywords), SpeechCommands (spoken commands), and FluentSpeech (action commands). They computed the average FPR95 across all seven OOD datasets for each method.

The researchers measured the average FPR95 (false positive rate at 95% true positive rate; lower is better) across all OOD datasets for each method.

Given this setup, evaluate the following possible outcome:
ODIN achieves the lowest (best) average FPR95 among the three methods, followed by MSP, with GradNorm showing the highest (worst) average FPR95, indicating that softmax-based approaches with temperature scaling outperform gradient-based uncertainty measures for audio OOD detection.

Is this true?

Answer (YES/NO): NO